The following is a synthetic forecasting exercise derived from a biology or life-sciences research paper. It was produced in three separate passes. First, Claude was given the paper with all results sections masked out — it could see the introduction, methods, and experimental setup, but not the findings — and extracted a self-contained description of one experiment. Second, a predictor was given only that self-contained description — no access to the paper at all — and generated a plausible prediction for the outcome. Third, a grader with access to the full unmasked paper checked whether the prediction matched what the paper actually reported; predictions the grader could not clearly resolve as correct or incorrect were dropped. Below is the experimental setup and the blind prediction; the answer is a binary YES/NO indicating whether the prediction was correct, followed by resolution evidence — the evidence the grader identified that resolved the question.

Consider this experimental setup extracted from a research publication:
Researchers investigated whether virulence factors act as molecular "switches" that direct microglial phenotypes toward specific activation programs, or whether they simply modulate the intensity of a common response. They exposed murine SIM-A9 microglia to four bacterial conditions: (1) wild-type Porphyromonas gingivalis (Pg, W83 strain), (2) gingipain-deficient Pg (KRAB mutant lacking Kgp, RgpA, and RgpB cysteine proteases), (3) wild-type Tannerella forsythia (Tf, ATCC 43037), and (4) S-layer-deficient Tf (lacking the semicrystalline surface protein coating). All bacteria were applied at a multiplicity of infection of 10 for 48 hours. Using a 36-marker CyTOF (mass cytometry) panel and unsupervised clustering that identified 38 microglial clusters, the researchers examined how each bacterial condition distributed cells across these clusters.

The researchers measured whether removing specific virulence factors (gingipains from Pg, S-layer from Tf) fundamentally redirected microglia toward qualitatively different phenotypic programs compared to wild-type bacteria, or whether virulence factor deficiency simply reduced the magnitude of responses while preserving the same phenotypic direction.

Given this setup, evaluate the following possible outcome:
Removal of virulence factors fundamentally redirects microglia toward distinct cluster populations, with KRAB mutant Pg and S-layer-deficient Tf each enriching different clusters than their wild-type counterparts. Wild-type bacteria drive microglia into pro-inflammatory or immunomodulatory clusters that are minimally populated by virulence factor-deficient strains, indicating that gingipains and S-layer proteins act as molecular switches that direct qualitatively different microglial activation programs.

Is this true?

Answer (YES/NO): YES